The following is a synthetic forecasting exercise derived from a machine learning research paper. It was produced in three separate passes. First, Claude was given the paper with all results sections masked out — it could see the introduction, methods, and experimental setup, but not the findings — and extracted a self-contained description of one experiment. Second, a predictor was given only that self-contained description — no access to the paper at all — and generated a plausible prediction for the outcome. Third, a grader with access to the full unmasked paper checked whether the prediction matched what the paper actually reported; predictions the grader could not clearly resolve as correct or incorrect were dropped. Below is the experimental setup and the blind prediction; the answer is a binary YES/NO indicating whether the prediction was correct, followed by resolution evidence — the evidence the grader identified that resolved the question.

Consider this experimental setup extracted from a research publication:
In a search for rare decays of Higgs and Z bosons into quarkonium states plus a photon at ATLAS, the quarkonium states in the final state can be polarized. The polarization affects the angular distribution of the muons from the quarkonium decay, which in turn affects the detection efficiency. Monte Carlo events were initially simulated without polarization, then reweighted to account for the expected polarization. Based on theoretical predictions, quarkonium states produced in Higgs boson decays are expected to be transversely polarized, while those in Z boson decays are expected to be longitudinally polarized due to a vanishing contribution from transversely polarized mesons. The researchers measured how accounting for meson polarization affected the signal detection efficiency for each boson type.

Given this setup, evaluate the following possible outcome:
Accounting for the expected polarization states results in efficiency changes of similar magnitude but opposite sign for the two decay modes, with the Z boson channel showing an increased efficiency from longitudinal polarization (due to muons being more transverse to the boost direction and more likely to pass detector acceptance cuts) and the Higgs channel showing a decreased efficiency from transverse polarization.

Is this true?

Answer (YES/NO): NO